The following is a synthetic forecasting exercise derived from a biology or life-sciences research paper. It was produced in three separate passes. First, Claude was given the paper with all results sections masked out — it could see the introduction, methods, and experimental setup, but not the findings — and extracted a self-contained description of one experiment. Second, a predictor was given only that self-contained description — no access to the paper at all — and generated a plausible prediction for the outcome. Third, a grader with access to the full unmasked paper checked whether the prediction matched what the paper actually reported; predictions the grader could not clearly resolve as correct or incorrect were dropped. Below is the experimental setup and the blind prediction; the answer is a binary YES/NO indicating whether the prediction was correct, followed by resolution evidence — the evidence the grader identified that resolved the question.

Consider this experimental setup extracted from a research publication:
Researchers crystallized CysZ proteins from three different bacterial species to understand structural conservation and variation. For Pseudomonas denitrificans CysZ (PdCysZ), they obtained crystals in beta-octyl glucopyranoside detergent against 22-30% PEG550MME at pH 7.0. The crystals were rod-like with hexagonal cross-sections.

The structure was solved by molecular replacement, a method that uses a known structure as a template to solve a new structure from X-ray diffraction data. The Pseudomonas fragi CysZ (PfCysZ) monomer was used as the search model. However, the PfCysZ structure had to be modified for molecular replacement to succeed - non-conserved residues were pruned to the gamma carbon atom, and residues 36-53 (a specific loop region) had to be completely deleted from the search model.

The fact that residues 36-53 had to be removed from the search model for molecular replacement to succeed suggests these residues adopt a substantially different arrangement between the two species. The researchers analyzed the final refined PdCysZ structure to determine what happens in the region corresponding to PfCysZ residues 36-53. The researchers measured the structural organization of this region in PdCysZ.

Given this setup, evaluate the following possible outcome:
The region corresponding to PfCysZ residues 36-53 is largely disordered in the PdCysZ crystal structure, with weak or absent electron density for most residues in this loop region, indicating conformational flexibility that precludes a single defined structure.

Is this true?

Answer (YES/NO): NO